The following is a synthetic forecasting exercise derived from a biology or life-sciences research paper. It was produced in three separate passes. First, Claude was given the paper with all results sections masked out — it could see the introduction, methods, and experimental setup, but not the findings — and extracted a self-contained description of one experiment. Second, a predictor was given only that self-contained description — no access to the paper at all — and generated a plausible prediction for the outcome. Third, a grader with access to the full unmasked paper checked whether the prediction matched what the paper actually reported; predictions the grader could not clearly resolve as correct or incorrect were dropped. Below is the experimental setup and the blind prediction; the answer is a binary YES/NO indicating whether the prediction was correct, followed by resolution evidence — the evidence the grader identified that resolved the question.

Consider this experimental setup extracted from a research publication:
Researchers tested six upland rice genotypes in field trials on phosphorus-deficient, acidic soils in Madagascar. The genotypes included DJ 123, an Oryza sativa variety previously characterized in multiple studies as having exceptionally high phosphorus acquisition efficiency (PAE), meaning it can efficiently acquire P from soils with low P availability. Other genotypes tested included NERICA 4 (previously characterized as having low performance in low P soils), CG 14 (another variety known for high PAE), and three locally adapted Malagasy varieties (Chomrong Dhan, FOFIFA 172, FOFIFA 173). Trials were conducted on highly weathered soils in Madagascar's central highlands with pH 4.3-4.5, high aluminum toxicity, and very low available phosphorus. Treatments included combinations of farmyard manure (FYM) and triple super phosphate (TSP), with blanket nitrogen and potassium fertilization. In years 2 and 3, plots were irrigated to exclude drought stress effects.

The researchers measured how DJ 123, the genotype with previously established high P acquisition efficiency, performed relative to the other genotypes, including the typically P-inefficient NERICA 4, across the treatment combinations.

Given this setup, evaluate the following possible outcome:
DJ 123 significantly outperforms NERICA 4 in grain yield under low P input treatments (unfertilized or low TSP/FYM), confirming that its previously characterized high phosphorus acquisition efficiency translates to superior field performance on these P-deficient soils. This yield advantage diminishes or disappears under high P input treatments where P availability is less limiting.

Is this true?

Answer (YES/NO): NO